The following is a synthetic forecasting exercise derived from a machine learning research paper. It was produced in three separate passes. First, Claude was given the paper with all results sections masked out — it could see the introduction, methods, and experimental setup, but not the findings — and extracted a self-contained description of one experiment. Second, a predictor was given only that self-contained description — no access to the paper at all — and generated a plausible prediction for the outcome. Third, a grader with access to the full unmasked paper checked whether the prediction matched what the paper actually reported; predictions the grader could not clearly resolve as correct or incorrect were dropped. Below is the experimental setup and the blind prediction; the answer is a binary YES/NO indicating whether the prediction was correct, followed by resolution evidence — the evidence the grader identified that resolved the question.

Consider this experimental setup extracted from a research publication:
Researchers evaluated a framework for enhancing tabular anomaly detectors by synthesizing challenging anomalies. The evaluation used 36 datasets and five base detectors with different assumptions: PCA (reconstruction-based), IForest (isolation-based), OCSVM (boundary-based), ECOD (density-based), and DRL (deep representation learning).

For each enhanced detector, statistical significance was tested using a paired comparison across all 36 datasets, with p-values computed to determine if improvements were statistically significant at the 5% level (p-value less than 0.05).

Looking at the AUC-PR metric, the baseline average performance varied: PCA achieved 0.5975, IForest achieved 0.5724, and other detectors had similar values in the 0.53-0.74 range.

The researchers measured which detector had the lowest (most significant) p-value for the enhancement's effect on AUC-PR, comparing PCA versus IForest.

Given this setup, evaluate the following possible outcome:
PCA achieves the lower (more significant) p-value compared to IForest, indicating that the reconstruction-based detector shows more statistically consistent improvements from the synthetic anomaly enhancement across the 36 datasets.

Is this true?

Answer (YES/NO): NO